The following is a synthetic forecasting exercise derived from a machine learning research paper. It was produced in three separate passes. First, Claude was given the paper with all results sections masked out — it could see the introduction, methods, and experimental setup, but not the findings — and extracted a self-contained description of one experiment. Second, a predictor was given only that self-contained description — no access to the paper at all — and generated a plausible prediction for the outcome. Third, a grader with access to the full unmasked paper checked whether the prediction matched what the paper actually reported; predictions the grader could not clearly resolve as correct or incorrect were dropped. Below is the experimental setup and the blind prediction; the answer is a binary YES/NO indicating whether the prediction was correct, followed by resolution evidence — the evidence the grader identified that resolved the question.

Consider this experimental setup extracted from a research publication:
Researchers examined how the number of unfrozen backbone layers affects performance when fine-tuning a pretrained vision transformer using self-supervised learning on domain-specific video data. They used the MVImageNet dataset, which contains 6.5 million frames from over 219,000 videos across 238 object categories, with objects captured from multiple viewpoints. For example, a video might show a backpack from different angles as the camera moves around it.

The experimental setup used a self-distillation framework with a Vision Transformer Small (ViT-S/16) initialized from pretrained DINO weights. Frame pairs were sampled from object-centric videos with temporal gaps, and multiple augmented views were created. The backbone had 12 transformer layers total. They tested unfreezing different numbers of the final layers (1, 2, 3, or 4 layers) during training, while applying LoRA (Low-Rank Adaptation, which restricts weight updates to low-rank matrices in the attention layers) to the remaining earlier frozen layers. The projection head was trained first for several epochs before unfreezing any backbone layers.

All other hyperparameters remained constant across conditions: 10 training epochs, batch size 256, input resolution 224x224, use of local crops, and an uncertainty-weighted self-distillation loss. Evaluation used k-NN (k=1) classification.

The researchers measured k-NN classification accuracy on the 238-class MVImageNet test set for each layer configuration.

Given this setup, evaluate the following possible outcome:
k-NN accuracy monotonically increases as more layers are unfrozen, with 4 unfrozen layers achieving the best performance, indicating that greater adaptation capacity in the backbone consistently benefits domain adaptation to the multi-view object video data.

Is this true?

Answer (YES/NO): NO